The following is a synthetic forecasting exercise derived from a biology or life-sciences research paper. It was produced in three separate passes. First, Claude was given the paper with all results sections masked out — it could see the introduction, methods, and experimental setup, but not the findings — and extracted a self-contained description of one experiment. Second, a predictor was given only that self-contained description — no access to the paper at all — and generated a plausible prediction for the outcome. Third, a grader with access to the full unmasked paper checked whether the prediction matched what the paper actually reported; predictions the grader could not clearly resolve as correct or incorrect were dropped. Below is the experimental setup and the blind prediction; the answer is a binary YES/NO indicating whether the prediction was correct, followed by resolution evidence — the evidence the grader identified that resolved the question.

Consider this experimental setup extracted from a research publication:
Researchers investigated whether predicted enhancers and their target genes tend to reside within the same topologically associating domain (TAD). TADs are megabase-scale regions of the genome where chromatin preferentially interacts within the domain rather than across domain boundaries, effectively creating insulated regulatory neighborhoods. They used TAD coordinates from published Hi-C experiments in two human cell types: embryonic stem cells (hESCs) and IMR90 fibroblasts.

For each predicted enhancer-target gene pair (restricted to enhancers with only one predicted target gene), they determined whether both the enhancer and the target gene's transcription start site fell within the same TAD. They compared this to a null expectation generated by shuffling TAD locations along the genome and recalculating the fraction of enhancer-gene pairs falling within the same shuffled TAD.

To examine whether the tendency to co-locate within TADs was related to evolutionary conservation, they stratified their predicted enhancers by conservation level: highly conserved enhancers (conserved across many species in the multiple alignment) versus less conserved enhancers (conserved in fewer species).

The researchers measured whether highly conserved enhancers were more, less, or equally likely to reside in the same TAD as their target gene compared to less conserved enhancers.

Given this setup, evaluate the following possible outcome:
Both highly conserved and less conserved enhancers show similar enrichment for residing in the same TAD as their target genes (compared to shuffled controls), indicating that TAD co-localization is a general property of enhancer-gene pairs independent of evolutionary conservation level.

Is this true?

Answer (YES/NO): NO